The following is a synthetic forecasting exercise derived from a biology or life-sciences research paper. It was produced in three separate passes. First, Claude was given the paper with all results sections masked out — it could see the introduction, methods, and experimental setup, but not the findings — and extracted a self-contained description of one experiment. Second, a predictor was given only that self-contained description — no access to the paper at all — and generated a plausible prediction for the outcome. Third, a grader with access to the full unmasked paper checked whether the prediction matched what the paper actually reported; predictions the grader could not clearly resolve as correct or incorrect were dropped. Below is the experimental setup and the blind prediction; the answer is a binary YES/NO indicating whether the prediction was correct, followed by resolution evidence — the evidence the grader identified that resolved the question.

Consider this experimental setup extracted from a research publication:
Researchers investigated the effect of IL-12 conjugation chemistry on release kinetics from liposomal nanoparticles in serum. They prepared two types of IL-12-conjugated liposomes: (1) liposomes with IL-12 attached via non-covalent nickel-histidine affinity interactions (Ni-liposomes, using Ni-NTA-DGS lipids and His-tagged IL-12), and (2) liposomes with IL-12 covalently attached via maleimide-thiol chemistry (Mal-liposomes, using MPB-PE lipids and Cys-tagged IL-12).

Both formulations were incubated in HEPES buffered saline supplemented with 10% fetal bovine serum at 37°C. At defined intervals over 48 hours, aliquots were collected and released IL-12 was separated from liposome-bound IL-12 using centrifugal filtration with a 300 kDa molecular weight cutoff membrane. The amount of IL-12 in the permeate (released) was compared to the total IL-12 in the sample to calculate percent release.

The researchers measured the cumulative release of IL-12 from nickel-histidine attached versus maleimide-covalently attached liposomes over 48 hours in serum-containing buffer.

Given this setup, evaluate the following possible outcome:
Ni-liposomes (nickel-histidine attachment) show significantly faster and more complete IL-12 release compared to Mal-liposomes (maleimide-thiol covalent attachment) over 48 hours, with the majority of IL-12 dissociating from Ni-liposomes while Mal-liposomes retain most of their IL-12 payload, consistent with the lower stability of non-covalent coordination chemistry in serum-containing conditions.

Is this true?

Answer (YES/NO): YES